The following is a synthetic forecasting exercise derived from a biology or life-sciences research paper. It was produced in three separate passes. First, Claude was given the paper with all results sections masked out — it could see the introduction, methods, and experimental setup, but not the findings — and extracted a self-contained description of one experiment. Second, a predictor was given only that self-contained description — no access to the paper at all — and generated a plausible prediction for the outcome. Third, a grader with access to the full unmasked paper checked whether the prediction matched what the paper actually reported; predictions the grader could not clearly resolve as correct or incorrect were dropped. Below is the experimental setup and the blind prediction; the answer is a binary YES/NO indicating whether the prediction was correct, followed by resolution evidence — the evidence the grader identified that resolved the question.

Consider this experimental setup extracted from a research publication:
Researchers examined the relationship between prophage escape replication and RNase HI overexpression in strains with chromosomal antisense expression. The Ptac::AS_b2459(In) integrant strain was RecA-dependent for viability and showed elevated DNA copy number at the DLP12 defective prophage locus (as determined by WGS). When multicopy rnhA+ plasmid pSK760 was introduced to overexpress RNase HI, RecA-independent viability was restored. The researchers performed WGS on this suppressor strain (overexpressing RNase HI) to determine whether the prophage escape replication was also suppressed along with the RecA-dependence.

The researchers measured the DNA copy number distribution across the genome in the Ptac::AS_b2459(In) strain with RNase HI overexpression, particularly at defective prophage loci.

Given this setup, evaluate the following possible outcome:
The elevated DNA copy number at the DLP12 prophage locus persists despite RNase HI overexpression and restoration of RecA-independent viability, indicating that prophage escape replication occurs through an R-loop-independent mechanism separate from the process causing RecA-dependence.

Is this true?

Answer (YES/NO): YES